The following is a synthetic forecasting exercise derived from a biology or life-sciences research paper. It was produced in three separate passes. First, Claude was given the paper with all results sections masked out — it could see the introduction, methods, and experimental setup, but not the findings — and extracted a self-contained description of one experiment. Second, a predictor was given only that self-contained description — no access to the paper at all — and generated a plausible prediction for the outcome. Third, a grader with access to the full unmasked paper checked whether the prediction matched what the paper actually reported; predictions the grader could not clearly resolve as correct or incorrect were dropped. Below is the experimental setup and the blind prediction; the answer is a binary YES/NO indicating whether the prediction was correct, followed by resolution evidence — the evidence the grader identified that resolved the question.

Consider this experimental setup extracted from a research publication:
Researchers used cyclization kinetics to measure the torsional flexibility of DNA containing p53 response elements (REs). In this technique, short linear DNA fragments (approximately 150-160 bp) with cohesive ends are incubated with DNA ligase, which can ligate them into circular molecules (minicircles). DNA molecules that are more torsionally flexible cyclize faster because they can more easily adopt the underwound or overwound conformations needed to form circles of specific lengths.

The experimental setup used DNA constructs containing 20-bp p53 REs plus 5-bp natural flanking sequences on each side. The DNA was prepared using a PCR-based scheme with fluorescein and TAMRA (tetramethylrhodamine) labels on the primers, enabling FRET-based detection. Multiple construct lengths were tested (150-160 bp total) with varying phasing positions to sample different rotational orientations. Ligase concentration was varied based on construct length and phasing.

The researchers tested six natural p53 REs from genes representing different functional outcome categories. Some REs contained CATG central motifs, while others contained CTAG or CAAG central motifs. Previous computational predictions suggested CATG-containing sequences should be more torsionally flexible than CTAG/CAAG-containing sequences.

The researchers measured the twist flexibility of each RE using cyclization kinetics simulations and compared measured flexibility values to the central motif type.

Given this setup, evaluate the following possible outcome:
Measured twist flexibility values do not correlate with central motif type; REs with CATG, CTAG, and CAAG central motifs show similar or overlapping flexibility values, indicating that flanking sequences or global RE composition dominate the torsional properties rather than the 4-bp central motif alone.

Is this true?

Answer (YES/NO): NO